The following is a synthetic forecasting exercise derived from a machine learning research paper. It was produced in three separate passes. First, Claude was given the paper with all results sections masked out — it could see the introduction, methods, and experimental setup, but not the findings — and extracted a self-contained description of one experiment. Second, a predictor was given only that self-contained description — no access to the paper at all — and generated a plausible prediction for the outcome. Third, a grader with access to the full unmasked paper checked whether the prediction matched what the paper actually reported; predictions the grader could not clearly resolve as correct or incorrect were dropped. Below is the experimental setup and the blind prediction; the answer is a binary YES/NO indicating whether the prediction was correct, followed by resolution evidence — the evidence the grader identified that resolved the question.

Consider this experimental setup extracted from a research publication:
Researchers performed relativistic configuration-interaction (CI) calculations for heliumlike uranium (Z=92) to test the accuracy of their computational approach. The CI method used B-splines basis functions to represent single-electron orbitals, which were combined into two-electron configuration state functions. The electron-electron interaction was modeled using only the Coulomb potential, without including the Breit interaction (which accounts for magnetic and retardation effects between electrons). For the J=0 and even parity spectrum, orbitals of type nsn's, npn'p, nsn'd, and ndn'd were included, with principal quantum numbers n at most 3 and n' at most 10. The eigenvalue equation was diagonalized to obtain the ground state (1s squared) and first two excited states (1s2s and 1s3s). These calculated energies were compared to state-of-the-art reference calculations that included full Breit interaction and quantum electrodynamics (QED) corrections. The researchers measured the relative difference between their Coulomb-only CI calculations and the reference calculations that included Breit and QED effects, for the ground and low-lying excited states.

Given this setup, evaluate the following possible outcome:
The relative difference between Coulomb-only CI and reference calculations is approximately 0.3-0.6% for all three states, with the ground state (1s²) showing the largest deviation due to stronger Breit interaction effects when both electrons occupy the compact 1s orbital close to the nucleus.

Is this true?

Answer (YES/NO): NO